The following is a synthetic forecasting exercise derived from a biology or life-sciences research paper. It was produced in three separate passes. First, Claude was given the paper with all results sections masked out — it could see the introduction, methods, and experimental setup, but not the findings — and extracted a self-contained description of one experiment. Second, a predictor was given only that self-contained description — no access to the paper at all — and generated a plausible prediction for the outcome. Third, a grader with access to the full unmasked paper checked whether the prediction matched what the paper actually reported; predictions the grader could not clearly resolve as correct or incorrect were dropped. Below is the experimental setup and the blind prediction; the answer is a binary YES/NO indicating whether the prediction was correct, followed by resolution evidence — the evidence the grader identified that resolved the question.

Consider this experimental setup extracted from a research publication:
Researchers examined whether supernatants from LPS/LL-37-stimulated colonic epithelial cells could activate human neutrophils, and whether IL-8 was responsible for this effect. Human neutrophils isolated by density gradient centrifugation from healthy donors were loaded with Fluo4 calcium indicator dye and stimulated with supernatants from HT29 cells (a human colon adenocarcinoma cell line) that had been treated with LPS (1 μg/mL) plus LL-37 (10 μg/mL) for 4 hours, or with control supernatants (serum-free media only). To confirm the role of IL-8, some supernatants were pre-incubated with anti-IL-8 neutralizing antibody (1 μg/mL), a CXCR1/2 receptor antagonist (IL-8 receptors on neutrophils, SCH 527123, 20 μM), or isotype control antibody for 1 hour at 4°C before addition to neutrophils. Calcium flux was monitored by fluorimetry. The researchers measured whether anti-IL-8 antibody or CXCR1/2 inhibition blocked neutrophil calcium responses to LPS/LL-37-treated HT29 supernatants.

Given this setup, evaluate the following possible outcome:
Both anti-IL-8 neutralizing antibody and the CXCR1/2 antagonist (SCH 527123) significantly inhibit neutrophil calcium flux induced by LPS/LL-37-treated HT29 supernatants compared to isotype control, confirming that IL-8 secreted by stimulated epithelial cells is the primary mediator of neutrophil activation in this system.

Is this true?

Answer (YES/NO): YES